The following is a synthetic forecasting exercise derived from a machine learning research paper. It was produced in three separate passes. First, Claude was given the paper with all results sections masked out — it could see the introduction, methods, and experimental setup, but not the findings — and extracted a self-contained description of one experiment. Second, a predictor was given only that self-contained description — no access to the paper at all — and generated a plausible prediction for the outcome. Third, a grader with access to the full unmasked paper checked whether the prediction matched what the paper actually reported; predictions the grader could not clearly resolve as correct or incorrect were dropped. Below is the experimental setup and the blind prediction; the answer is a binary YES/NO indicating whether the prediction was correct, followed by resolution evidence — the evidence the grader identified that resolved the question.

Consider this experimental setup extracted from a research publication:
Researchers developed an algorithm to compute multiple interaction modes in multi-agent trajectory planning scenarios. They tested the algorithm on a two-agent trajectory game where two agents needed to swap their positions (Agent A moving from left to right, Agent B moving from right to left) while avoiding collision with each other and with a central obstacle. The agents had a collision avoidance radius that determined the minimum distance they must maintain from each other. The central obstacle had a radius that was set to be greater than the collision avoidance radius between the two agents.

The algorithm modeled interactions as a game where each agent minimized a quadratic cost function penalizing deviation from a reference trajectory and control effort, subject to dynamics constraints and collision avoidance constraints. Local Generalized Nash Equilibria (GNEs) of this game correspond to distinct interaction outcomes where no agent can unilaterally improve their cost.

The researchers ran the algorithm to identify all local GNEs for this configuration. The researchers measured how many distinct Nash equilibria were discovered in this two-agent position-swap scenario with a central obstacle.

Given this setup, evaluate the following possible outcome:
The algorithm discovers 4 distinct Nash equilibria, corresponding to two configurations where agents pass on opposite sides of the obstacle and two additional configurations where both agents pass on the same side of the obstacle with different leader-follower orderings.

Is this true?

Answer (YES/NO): NO